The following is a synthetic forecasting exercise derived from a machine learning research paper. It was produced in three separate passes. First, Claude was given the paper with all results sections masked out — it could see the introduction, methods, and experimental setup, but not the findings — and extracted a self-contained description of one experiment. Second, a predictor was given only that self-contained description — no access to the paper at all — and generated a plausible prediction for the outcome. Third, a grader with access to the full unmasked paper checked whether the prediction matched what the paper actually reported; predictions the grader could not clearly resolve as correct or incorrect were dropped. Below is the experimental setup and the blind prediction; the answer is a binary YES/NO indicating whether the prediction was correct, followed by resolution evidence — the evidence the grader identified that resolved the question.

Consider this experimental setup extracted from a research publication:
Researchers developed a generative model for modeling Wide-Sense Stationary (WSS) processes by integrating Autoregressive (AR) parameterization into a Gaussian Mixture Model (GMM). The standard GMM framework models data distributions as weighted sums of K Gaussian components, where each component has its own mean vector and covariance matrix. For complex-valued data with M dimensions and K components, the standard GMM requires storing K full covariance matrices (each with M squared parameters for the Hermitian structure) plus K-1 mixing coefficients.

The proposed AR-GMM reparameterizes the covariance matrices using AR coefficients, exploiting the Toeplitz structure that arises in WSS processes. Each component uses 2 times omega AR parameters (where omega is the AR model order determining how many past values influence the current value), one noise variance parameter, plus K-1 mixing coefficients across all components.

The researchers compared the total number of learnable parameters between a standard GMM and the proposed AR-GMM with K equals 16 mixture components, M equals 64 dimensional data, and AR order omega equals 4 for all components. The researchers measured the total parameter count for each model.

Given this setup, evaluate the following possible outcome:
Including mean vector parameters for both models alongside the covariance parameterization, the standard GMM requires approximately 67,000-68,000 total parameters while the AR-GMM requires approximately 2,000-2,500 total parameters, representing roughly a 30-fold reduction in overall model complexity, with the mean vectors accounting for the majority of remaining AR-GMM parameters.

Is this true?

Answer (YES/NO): NO